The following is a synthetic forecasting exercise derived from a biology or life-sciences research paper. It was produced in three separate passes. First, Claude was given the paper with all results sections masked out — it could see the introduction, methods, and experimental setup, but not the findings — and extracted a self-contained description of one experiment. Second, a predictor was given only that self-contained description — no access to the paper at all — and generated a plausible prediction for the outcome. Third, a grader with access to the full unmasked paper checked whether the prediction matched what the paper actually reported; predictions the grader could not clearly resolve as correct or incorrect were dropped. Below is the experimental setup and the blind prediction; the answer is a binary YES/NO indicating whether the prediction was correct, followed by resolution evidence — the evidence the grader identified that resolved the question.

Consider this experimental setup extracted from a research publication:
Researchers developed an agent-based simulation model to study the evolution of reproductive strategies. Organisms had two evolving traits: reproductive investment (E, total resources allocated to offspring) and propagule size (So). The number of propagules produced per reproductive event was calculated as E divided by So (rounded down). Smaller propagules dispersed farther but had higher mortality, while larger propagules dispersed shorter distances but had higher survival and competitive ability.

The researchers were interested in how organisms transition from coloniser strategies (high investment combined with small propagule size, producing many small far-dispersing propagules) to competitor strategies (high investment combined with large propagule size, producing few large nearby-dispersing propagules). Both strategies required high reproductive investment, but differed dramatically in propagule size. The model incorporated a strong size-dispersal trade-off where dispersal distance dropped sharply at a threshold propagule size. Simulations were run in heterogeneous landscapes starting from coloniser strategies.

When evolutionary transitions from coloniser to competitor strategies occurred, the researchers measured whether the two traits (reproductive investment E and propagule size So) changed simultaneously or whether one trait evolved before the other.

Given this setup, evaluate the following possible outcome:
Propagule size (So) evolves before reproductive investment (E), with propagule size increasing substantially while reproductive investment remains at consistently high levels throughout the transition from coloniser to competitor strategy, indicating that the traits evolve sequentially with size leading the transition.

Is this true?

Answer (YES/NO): NO